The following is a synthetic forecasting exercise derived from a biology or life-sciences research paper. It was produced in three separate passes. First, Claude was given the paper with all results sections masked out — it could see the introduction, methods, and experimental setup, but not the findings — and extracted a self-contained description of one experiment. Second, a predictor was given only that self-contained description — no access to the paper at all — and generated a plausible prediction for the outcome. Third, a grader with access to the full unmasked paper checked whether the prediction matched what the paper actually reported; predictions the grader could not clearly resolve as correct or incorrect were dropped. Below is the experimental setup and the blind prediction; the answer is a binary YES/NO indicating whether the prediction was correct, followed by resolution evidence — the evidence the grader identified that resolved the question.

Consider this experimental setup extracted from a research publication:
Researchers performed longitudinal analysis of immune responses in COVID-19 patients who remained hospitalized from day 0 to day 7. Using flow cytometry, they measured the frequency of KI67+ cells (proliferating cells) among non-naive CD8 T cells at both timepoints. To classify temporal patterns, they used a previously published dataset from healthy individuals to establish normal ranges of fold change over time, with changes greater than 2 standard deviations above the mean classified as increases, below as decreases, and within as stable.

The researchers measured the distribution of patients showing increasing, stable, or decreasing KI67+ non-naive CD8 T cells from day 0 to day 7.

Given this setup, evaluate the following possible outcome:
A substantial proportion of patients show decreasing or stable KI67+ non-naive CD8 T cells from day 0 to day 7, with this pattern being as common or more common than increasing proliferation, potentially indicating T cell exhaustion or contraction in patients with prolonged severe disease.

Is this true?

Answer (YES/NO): NO